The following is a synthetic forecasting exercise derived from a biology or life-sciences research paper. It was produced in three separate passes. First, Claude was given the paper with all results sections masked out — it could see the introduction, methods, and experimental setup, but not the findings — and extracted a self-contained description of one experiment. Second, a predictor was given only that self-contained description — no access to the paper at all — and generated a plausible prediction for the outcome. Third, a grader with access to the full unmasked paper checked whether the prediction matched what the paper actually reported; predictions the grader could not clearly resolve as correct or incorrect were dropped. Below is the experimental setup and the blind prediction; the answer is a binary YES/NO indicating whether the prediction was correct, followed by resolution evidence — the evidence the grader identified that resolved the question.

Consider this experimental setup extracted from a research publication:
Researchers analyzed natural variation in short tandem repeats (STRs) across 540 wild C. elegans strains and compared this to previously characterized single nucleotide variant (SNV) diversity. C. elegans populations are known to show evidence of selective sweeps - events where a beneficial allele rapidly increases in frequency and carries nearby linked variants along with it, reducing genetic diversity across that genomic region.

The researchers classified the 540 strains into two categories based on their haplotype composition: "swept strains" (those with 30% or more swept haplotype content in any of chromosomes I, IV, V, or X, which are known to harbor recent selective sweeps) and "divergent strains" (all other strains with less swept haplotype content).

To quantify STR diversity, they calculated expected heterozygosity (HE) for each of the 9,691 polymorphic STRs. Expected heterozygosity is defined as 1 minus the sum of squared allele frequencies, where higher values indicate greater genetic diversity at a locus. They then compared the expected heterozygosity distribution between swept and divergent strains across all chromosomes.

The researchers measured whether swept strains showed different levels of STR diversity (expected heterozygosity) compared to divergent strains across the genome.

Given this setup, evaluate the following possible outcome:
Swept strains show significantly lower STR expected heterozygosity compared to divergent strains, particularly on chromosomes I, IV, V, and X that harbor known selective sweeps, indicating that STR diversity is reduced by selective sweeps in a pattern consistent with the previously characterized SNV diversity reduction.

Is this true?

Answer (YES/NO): YES